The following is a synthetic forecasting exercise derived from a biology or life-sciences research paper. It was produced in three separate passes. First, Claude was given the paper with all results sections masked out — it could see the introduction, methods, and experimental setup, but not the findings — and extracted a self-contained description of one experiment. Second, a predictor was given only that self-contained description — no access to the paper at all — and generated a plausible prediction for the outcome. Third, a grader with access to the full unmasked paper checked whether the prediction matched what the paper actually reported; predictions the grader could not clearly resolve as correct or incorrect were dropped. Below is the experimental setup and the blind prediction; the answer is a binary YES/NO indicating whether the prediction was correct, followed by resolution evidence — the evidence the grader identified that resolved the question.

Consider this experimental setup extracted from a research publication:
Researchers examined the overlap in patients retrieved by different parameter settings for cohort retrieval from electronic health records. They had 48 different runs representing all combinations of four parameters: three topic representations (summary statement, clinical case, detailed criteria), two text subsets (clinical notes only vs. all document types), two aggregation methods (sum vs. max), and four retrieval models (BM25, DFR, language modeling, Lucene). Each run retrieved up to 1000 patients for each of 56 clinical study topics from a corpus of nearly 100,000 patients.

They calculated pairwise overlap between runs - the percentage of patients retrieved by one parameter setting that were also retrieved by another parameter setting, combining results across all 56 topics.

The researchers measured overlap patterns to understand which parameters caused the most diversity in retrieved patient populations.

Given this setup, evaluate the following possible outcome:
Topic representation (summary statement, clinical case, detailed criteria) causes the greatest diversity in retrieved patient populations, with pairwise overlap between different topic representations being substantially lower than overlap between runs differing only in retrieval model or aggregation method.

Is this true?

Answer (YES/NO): YES